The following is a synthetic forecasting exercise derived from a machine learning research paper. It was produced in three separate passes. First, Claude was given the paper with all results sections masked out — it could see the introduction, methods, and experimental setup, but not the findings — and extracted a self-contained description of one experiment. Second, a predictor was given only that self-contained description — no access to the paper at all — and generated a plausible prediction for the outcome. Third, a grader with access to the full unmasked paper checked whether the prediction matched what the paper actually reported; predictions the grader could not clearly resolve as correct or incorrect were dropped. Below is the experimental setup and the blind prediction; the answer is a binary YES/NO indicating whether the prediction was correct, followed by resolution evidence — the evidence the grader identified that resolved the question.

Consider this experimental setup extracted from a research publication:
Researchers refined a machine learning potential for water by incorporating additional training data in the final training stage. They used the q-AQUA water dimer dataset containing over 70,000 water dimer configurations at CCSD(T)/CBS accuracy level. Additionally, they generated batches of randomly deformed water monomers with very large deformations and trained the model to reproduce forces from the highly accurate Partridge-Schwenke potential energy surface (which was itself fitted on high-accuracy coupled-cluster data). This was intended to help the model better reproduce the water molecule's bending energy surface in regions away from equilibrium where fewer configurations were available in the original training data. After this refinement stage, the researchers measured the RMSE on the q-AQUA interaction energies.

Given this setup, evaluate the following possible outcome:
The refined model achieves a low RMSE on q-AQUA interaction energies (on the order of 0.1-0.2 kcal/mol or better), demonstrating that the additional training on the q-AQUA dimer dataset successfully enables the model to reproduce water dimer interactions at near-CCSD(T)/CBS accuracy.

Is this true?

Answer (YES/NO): NO